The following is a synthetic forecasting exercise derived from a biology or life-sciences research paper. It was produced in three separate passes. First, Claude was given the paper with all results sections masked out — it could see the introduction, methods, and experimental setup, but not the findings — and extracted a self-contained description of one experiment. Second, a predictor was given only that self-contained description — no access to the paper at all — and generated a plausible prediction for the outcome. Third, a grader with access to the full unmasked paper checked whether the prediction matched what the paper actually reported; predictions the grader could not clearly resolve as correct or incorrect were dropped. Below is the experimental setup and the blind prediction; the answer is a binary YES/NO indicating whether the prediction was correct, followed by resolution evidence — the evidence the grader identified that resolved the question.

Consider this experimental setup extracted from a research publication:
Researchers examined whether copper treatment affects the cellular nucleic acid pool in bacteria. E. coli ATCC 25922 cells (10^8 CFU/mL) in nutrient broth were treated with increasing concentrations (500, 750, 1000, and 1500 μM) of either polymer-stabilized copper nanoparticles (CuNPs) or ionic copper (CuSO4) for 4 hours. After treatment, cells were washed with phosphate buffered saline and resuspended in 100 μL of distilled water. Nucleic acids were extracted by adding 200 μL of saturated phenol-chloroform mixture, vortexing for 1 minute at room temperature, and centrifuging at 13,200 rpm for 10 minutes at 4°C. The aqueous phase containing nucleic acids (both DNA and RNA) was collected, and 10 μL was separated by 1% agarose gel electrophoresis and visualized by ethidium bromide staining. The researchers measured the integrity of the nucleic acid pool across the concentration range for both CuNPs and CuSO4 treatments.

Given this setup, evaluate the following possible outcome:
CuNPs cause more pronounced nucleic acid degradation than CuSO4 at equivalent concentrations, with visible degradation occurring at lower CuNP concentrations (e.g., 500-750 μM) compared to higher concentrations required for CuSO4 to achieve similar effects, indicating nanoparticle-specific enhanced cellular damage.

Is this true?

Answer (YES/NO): YES